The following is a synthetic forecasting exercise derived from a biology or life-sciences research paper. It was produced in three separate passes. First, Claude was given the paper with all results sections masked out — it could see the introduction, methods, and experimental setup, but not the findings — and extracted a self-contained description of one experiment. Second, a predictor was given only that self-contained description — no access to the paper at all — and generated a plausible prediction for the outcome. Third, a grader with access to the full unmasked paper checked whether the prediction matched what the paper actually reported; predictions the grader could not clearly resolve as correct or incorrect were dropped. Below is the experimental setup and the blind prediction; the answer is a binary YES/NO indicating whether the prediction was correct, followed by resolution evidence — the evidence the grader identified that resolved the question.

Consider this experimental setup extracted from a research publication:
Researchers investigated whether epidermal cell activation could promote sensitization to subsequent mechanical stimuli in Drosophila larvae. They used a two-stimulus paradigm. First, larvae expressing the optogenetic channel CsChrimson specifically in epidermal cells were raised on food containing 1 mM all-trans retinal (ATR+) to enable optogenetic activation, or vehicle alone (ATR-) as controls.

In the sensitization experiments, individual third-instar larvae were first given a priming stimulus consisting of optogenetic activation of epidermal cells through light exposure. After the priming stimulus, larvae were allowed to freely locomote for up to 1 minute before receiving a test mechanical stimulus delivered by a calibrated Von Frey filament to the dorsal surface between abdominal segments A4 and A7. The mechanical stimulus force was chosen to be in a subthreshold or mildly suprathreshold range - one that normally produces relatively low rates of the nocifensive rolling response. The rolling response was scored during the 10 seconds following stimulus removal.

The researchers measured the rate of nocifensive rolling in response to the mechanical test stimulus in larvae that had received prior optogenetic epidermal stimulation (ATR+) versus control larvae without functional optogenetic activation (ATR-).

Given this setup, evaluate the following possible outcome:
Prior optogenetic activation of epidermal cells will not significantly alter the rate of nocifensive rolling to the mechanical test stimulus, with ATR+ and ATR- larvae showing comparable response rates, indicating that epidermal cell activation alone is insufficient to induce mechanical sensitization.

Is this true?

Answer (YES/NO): NO